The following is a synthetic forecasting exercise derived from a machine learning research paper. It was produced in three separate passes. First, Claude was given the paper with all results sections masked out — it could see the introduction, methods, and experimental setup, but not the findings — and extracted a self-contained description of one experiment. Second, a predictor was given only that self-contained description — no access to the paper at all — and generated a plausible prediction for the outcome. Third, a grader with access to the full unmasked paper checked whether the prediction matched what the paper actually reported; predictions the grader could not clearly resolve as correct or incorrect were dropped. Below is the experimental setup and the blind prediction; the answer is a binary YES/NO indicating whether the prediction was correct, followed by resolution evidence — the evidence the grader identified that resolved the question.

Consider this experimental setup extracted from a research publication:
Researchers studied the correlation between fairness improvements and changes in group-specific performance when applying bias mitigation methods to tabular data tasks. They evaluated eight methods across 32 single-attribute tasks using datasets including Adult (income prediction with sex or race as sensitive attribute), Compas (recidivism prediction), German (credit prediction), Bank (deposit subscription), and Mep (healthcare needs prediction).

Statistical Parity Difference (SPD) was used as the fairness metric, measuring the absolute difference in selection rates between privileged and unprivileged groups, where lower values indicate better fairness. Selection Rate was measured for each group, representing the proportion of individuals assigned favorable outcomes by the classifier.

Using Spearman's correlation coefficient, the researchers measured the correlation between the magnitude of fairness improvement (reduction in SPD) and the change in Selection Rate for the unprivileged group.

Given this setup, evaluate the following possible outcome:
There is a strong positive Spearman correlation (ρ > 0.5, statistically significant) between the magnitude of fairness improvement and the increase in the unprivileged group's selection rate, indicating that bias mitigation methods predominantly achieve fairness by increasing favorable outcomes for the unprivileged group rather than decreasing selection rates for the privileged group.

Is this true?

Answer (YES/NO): NO